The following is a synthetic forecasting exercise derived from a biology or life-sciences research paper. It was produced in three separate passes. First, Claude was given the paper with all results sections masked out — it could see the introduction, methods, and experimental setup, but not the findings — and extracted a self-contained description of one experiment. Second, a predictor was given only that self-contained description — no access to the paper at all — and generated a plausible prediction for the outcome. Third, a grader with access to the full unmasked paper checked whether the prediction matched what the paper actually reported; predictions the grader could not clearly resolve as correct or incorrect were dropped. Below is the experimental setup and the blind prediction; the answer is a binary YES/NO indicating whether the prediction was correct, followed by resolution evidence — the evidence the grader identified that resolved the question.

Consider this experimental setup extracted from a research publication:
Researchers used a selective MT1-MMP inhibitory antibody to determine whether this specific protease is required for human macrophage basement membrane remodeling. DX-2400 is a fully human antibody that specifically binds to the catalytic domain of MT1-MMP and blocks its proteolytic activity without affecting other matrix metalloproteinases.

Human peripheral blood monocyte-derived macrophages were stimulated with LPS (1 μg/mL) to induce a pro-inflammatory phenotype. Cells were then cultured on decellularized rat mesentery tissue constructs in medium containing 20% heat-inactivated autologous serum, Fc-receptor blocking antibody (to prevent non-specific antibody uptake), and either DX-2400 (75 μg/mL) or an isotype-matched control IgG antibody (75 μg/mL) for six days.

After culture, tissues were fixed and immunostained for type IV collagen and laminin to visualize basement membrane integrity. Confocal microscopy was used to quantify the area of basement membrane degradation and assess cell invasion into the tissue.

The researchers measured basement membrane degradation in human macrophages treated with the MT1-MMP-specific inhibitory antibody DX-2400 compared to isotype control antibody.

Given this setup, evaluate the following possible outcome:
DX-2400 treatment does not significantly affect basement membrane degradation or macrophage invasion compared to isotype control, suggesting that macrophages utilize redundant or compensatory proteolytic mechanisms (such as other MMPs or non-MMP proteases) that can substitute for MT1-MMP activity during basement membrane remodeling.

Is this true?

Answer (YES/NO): NO